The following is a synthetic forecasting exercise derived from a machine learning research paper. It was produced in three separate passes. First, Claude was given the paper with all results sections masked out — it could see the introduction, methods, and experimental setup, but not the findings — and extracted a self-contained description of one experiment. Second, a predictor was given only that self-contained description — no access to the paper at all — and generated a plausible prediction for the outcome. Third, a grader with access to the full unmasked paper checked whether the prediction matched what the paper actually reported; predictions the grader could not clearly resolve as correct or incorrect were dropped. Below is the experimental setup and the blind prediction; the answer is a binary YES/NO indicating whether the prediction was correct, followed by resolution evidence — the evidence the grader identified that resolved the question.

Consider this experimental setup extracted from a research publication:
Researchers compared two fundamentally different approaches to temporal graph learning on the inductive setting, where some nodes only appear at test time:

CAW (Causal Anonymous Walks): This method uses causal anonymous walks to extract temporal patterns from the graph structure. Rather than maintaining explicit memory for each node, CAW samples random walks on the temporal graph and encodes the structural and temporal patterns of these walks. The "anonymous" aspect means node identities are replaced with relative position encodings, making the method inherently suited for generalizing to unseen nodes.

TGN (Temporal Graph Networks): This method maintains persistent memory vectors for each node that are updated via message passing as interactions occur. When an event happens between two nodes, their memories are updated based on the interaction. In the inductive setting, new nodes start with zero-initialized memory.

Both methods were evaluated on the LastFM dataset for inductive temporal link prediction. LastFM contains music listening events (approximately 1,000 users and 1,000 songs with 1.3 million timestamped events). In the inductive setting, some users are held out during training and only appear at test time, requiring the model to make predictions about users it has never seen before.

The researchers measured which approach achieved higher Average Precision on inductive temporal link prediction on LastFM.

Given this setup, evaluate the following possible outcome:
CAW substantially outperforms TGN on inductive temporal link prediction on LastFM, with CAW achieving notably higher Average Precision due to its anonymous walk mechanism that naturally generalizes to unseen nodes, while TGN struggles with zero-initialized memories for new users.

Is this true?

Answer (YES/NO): NO